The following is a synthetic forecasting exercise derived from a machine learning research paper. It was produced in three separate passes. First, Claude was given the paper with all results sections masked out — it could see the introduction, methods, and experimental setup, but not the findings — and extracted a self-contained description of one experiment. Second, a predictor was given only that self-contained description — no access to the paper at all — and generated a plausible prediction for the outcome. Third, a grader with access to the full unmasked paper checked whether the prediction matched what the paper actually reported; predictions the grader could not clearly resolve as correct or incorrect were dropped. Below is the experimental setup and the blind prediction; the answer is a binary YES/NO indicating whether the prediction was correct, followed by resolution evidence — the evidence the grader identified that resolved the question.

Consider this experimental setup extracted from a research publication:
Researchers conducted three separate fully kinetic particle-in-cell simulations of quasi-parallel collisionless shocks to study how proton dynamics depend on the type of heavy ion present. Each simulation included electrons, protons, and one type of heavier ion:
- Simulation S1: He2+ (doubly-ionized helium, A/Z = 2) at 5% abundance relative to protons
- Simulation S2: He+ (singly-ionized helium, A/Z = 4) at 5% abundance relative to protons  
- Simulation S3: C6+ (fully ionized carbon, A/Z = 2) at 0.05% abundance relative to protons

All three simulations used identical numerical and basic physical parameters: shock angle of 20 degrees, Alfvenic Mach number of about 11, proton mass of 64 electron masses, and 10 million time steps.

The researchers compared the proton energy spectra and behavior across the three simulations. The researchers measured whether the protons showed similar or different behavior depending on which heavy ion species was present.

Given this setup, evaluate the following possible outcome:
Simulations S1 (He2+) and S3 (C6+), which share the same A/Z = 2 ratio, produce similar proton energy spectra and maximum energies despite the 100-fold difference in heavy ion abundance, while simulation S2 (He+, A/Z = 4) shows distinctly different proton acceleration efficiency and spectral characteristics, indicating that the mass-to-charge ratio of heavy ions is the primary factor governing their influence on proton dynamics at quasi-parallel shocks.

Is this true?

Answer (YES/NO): NO